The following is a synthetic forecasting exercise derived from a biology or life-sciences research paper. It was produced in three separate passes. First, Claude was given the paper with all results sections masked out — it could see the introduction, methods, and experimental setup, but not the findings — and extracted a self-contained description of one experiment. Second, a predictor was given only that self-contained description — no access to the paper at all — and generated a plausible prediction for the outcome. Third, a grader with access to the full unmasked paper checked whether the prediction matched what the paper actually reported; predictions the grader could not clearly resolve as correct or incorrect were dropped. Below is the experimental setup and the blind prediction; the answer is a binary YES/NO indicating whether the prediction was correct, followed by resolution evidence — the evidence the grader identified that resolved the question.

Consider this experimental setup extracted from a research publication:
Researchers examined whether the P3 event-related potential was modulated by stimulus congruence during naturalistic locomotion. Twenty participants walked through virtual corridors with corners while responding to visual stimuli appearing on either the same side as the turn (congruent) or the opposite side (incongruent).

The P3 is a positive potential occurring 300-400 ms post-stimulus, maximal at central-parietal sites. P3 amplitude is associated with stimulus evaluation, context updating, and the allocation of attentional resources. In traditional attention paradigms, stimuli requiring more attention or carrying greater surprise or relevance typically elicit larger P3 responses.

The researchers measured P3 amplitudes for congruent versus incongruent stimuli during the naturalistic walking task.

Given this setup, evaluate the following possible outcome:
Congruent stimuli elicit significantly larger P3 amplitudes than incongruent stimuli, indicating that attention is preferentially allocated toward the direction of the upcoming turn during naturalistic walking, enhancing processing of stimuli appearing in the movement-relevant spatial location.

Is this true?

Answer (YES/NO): NO